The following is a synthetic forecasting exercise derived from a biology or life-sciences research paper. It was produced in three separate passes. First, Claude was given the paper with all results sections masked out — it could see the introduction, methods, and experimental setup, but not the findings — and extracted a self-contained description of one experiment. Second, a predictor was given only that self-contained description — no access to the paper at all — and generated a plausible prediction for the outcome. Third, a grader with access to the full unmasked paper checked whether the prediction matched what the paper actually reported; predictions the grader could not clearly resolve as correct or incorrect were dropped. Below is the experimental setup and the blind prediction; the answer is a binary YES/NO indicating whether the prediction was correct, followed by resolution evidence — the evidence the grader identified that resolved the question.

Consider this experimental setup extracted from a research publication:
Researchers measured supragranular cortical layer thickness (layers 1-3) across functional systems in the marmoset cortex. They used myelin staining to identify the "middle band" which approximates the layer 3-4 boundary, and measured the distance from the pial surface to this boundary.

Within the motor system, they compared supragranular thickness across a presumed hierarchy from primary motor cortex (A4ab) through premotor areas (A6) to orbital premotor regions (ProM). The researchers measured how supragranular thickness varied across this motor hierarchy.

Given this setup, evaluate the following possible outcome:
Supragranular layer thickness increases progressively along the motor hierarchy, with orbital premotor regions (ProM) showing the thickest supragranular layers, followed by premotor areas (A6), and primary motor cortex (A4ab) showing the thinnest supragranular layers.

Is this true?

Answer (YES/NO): YES